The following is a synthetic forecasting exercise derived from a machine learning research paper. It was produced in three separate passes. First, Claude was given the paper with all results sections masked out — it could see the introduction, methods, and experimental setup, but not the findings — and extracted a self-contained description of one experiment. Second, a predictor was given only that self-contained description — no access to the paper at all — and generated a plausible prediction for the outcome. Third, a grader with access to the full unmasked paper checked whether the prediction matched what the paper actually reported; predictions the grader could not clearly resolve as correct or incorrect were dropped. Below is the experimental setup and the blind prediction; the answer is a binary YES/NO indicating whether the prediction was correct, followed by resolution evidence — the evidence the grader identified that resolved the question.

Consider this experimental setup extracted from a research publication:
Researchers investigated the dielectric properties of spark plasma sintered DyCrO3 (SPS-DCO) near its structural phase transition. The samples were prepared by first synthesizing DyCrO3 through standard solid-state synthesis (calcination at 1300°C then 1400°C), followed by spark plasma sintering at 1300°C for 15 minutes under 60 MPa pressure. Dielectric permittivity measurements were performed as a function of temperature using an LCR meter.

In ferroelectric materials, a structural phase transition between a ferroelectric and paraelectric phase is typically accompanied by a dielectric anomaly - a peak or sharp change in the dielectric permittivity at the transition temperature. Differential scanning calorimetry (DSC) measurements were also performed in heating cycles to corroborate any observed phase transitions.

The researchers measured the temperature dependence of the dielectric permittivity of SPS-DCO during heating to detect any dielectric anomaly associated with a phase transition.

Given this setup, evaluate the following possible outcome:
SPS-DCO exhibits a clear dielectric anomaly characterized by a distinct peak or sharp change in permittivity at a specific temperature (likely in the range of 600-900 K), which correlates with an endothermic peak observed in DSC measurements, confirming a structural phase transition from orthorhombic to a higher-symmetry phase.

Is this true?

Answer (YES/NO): NO